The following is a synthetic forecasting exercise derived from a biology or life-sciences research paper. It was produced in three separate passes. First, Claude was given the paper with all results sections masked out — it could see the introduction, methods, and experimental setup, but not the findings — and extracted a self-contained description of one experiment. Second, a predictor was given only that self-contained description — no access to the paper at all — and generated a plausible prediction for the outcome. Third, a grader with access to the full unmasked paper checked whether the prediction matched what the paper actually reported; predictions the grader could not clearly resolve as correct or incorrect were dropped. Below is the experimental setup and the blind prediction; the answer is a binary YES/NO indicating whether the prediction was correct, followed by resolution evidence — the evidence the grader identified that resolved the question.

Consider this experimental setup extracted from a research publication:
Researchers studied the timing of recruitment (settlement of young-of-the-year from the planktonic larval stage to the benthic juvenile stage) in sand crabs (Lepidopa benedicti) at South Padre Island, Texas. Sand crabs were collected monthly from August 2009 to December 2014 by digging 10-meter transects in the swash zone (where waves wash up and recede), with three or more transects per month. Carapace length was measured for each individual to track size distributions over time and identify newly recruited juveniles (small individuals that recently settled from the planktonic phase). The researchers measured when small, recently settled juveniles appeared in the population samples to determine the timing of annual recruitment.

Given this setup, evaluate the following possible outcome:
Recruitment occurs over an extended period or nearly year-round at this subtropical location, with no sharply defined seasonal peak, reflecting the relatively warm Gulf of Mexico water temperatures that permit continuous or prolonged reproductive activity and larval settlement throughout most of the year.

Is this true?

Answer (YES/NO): NO